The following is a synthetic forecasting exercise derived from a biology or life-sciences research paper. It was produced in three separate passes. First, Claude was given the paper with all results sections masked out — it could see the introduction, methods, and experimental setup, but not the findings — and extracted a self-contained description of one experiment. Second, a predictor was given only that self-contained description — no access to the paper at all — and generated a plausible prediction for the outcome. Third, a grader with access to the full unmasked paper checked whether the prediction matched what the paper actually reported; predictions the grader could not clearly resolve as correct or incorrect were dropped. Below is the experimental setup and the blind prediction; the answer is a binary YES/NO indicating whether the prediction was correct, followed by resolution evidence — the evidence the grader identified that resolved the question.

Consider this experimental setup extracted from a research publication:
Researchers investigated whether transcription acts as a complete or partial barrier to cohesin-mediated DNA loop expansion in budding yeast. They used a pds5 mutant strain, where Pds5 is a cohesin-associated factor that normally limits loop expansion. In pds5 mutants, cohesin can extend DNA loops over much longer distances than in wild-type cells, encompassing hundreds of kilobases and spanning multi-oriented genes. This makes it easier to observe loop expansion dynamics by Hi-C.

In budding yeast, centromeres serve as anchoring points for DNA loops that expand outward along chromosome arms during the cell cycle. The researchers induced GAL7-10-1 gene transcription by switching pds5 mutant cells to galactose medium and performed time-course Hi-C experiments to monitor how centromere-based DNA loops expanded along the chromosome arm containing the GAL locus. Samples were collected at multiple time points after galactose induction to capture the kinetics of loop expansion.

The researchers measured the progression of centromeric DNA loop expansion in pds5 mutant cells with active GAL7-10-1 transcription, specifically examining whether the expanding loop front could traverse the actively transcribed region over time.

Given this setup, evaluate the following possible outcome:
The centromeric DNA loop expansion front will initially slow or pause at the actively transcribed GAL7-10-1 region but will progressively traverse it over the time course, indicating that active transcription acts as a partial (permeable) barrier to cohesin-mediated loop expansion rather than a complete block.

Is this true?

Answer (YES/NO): YES